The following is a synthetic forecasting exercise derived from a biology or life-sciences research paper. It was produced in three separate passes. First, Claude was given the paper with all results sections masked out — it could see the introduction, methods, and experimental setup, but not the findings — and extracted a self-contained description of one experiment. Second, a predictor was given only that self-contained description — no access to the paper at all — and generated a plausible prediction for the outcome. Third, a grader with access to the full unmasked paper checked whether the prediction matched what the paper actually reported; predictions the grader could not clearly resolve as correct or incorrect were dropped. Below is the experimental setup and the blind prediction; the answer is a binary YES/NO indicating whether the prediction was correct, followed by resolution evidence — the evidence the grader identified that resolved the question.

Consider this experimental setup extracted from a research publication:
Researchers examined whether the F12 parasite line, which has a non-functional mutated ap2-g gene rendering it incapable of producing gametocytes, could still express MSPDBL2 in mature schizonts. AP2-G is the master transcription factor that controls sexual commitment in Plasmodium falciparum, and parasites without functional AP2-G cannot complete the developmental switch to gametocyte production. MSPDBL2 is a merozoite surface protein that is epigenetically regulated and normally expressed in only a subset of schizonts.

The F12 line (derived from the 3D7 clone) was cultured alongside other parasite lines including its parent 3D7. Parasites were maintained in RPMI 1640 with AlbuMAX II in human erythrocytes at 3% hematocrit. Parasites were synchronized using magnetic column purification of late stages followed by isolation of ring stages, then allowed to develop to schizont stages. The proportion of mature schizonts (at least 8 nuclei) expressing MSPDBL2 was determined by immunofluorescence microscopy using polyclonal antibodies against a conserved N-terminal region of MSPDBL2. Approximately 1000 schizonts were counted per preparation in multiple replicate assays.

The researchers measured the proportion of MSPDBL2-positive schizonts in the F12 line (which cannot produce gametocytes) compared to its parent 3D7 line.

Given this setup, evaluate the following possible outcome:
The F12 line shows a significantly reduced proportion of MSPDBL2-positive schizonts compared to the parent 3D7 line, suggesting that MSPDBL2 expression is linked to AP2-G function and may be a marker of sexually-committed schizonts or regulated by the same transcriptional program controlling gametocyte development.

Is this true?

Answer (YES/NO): NO